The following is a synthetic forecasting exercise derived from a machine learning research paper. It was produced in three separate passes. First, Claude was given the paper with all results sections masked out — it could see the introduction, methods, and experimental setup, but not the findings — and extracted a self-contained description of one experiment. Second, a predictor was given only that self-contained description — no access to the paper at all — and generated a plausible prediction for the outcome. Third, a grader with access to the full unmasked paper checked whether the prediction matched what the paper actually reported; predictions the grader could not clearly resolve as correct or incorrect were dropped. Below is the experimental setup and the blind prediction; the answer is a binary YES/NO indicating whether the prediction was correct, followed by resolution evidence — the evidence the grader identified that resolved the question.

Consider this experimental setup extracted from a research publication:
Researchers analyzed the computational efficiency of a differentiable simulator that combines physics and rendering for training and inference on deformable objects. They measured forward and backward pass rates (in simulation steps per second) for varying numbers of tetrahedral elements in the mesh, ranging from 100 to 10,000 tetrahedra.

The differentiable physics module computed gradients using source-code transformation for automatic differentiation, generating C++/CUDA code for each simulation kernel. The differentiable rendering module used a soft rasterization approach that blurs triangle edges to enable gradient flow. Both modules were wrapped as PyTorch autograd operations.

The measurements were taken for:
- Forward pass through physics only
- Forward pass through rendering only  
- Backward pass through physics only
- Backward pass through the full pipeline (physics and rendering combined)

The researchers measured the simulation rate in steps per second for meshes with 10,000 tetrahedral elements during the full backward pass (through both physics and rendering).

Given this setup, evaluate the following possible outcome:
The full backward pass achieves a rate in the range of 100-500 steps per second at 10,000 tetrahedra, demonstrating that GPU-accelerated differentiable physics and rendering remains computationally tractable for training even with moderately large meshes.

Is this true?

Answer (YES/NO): YES